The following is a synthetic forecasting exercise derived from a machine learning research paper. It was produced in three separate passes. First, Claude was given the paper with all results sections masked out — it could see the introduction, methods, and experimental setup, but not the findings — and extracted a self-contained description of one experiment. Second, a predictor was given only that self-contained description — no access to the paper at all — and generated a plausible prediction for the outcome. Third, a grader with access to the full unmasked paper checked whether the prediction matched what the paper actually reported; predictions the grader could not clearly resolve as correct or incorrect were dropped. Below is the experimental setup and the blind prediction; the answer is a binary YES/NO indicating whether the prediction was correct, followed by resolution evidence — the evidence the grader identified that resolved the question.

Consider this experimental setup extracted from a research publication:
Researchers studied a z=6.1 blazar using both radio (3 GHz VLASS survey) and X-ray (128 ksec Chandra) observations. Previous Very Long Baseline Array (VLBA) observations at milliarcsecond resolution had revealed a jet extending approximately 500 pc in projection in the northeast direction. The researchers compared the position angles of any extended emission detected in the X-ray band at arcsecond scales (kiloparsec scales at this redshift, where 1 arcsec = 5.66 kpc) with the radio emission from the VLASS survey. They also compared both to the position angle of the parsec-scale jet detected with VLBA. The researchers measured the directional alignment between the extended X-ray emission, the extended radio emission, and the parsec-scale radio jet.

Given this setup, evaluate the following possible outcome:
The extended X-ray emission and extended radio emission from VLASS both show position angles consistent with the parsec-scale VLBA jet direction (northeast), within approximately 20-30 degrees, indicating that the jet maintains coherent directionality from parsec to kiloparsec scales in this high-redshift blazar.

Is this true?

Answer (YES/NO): YES